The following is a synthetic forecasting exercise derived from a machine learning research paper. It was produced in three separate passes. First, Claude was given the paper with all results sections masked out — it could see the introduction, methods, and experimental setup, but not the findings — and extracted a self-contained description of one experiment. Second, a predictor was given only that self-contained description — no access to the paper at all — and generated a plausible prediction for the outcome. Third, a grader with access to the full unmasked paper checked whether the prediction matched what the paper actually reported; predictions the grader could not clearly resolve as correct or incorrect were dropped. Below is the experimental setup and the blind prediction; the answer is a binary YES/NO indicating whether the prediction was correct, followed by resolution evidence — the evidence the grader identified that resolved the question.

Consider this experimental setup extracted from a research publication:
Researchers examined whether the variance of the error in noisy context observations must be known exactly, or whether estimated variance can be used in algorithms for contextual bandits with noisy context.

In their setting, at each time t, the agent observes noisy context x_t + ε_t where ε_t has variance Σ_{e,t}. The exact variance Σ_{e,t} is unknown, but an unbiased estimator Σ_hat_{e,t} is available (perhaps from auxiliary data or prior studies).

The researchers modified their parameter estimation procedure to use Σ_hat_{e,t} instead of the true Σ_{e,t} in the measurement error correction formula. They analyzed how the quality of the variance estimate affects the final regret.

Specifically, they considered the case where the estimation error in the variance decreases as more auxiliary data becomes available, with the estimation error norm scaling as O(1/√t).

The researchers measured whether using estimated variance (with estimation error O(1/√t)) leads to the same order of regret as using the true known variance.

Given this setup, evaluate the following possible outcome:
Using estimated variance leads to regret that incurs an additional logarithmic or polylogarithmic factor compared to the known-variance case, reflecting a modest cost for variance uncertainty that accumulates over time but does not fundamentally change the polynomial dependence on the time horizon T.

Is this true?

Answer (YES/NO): NO